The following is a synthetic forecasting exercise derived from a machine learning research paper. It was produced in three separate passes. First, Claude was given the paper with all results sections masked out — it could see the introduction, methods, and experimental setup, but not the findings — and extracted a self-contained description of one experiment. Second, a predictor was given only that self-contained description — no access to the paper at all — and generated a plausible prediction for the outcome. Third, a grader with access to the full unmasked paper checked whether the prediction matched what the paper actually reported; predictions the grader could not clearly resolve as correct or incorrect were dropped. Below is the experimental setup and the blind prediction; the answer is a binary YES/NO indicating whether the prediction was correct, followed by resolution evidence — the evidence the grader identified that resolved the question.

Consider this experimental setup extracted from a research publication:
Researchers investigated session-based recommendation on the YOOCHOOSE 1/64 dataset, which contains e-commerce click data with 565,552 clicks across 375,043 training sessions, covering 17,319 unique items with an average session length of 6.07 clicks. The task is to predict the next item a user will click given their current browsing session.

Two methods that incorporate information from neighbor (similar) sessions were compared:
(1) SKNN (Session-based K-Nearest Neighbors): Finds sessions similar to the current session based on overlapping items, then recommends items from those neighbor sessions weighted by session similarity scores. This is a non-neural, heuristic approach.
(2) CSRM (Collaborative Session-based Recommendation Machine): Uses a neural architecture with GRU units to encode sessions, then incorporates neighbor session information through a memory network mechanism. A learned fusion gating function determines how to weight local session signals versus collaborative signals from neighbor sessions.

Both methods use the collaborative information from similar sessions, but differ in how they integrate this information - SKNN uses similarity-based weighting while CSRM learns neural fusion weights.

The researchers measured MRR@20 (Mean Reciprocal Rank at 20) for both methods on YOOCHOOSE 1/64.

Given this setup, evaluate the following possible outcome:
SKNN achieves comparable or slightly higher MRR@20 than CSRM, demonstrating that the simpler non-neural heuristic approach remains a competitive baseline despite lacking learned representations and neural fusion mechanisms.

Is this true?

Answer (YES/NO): NO